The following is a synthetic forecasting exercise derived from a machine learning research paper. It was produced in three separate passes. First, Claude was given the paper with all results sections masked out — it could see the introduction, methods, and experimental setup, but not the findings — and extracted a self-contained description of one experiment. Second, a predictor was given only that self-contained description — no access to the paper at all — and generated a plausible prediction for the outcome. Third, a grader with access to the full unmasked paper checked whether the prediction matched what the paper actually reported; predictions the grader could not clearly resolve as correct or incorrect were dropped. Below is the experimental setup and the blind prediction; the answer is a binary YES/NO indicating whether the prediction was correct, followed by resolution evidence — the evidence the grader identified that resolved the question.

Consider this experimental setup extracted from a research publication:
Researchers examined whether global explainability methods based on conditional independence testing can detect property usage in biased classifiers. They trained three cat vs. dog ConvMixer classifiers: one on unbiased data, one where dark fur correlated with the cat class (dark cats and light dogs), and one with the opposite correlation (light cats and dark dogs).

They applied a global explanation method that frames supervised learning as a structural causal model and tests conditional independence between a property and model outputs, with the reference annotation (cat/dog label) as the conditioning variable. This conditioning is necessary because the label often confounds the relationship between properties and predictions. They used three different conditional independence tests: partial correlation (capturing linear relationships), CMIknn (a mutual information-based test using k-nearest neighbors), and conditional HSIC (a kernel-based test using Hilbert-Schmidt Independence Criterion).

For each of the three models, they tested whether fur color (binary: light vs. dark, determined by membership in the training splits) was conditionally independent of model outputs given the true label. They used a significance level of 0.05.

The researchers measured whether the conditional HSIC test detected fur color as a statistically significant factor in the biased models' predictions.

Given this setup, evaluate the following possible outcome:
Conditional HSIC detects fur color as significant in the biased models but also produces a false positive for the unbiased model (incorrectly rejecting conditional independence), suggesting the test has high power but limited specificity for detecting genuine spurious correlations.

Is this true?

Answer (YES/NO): NO